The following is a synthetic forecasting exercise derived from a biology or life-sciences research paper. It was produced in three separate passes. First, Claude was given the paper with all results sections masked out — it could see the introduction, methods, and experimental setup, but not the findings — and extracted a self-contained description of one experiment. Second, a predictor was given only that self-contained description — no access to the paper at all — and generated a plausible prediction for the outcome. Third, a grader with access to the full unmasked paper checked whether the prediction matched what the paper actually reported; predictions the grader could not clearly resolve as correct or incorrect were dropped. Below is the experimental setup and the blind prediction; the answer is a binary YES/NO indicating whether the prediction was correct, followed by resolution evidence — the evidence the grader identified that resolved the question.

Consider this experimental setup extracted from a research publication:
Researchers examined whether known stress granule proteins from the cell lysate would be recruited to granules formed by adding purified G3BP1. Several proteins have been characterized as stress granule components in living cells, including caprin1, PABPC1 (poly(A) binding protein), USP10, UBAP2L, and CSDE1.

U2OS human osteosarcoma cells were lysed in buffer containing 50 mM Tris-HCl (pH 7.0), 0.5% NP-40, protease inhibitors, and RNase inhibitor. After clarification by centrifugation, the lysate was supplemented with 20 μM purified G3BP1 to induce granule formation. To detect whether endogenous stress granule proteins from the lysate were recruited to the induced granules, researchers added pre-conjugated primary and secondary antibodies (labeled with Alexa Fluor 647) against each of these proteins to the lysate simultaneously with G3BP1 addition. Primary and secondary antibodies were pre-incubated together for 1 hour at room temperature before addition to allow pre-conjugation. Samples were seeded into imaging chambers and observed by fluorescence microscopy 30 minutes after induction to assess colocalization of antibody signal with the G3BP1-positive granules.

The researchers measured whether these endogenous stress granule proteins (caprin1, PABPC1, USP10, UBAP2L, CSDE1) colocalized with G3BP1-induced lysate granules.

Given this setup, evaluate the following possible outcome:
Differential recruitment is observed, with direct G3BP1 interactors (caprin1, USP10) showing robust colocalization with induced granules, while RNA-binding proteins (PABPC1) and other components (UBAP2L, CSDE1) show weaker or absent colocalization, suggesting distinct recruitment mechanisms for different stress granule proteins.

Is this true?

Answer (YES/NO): NO